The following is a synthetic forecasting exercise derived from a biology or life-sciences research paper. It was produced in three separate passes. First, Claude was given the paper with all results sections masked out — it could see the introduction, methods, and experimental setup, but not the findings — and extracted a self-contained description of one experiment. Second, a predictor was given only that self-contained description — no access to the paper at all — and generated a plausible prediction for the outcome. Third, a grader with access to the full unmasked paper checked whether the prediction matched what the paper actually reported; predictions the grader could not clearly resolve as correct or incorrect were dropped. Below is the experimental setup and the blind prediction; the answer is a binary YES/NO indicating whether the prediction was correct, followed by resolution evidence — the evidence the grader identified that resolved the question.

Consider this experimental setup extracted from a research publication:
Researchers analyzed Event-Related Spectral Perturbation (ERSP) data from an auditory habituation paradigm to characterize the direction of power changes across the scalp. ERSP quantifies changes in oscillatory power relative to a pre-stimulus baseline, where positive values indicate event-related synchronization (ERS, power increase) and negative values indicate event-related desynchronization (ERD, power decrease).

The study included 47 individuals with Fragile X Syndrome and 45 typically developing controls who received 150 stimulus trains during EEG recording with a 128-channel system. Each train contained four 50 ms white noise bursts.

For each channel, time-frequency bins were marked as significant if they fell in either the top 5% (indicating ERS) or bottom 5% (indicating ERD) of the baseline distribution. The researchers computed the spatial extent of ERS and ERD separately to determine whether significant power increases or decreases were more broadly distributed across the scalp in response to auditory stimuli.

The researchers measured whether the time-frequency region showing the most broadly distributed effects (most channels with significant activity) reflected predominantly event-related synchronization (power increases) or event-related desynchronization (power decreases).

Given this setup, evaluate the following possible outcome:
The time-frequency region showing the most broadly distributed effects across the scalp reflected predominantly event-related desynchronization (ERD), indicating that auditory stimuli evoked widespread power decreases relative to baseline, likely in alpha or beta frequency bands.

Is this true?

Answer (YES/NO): NO